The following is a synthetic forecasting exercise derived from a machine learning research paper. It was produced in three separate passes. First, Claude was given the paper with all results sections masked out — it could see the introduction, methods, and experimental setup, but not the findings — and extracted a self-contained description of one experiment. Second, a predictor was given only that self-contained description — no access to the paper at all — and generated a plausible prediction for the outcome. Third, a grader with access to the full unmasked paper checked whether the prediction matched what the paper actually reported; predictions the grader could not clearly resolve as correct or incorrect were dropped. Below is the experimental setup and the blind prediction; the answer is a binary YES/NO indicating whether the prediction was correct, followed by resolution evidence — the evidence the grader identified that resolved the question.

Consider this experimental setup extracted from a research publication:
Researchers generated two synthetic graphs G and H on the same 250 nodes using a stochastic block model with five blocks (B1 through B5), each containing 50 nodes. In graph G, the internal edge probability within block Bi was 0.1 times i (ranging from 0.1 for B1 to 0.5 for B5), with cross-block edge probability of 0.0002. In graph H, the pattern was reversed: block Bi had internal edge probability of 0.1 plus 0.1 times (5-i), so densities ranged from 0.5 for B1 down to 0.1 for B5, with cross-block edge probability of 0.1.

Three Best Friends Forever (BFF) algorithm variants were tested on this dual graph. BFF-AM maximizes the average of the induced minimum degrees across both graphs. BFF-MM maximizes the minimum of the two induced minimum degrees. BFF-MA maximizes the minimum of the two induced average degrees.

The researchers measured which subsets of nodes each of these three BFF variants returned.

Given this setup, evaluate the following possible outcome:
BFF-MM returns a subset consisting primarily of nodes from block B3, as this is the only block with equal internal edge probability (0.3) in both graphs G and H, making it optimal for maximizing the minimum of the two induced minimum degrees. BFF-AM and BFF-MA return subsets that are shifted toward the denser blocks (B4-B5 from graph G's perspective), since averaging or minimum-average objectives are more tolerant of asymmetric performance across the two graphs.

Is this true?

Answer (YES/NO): NO